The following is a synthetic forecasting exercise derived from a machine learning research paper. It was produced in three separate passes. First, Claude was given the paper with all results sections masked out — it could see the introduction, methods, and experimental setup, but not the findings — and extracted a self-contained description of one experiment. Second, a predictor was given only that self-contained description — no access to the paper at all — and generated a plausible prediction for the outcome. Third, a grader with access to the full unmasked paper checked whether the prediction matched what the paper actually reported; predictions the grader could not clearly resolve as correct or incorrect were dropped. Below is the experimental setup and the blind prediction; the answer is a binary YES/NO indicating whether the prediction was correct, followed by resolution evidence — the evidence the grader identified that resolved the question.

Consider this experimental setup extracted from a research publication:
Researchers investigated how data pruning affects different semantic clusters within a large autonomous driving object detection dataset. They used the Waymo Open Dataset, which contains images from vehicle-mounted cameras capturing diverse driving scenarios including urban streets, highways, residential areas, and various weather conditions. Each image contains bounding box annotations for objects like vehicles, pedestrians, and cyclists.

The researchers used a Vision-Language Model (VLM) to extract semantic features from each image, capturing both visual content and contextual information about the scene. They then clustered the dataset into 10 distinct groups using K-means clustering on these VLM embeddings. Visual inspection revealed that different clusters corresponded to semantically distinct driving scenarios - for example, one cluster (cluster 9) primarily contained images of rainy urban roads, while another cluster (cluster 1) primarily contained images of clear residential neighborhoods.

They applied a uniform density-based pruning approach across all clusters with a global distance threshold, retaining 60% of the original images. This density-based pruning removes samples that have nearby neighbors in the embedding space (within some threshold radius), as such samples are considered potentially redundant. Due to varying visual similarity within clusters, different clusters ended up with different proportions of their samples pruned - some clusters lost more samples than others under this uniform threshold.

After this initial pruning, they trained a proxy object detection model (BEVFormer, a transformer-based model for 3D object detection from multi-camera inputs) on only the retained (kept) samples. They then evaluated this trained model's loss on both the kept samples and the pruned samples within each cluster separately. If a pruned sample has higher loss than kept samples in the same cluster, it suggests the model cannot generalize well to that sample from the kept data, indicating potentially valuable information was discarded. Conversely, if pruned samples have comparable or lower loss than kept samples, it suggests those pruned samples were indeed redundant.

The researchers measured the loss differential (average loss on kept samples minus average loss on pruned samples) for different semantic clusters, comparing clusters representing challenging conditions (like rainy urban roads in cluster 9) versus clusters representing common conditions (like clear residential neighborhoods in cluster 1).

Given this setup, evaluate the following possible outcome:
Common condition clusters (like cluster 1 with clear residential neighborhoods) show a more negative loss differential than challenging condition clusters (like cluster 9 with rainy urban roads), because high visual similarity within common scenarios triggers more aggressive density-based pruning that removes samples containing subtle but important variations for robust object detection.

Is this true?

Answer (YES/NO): NO